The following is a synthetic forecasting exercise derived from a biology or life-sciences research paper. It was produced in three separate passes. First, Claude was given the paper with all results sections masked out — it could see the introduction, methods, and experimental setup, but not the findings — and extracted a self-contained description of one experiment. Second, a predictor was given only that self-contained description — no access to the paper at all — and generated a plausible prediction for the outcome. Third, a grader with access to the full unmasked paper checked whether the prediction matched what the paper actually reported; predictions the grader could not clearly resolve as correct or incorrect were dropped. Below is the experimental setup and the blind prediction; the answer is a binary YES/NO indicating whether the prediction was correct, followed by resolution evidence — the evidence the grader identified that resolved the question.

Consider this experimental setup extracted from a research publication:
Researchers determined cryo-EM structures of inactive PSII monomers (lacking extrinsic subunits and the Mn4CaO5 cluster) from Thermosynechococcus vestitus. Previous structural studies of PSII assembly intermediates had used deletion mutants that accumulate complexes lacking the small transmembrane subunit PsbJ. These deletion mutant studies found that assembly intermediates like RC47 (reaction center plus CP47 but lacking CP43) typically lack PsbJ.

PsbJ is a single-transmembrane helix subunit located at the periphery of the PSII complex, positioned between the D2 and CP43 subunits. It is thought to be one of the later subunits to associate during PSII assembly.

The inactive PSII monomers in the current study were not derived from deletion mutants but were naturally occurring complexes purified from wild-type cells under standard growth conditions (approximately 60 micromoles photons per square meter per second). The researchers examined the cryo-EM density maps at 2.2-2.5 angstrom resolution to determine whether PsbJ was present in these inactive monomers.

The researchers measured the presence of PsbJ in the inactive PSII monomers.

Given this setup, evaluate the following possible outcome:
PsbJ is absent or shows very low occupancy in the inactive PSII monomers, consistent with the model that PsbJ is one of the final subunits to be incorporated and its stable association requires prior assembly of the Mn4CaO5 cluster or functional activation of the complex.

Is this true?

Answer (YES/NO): NO